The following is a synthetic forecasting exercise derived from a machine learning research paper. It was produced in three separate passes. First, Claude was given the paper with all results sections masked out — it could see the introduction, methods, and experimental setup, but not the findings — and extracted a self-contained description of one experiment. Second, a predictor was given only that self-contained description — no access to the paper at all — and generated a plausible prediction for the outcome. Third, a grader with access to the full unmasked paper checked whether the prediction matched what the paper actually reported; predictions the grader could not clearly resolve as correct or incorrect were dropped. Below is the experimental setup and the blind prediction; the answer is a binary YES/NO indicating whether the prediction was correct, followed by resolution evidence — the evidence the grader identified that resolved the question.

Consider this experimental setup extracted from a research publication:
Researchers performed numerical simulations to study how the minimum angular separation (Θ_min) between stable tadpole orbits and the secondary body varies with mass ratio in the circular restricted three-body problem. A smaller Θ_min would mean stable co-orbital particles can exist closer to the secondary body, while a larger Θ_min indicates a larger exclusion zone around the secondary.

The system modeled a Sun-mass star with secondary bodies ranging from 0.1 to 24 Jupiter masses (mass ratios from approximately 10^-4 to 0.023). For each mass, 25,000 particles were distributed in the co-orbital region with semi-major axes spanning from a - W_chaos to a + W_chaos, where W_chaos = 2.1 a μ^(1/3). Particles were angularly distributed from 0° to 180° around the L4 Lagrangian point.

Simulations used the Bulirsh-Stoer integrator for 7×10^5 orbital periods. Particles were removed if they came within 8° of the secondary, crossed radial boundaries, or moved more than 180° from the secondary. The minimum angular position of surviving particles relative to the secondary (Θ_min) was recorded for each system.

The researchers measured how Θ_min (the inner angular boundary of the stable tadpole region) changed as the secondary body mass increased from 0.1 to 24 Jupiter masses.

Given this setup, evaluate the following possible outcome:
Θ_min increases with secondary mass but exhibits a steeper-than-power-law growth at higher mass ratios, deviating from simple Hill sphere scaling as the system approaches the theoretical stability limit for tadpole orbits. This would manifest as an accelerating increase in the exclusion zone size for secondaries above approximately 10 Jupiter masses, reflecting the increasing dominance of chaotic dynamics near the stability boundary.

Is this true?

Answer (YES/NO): NO